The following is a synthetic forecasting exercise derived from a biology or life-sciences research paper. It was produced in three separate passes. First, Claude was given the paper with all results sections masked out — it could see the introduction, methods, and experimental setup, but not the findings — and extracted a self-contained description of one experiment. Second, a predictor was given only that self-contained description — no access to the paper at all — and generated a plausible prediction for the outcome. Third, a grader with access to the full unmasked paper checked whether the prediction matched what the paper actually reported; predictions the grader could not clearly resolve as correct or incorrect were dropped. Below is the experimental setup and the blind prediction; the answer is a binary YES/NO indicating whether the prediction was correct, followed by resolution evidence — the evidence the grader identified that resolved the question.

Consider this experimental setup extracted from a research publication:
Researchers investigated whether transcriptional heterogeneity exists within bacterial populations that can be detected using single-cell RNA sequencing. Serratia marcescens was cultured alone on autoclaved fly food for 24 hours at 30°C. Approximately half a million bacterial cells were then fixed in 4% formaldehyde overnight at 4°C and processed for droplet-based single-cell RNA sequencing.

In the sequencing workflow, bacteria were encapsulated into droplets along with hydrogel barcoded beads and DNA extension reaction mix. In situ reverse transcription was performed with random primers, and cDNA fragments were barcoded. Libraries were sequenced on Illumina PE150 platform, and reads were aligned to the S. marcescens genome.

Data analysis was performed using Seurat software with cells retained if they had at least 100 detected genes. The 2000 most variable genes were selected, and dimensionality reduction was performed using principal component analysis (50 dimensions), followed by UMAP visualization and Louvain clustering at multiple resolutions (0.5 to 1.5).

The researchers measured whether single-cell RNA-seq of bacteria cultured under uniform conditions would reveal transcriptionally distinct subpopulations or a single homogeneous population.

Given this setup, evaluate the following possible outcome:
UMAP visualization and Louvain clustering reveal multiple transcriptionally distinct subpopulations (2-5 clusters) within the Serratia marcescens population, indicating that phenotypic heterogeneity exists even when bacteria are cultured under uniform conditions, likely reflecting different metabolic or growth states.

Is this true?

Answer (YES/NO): YES